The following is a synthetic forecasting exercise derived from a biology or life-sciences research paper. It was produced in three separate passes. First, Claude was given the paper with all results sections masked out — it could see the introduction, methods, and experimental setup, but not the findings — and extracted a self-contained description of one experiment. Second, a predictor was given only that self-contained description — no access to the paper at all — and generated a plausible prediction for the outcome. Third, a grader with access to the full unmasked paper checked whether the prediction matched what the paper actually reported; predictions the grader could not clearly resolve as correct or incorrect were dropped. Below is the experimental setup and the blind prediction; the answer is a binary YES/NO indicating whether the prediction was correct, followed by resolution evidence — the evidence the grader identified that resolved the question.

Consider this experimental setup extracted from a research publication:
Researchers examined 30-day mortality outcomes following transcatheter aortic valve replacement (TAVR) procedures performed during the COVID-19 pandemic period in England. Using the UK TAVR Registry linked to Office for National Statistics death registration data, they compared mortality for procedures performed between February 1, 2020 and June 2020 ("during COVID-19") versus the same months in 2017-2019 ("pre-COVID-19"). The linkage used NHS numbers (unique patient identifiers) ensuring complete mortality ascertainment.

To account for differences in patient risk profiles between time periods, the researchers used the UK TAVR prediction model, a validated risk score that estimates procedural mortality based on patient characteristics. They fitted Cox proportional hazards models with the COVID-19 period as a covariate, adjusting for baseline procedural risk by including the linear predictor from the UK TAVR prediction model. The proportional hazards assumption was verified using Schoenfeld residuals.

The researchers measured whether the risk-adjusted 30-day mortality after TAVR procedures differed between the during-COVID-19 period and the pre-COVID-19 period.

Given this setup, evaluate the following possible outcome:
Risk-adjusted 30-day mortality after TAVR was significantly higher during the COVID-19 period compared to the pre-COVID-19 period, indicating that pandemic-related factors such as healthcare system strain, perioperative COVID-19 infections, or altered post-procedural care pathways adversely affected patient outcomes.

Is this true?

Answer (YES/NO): NO